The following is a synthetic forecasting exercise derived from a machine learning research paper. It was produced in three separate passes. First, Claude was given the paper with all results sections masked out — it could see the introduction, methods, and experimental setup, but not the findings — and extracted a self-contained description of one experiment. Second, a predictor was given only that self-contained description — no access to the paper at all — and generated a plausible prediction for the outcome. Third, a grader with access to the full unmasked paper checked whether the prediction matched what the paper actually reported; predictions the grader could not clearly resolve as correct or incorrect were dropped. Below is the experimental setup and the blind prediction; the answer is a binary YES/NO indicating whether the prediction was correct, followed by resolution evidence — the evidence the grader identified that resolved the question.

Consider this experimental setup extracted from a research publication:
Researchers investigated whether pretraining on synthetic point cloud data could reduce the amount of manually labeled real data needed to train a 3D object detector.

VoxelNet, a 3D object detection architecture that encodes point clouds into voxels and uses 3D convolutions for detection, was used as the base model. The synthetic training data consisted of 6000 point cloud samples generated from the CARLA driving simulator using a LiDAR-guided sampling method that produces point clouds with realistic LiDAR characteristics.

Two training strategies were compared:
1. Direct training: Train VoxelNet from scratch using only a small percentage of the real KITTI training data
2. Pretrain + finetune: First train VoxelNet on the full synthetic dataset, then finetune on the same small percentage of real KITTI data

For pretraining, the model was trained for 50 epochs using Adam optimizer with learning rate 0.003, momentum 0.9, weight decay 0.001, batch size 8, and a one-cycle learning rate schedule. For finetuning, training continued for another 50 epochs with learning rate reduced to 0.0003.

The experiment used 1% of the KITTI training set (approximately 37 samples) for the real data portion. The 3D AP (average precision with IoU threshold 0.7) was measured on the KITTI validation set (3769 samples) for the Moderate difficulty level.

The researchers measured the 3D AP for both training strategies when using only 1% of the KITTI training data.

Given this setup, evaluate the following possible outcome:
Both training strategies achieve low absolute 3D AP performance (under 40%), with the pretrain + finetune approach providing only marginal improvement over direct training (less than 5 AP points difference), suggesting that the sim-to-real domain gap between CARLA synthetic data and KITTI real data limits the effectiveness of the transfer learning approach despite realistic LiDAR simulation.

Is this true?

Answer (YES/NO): NO